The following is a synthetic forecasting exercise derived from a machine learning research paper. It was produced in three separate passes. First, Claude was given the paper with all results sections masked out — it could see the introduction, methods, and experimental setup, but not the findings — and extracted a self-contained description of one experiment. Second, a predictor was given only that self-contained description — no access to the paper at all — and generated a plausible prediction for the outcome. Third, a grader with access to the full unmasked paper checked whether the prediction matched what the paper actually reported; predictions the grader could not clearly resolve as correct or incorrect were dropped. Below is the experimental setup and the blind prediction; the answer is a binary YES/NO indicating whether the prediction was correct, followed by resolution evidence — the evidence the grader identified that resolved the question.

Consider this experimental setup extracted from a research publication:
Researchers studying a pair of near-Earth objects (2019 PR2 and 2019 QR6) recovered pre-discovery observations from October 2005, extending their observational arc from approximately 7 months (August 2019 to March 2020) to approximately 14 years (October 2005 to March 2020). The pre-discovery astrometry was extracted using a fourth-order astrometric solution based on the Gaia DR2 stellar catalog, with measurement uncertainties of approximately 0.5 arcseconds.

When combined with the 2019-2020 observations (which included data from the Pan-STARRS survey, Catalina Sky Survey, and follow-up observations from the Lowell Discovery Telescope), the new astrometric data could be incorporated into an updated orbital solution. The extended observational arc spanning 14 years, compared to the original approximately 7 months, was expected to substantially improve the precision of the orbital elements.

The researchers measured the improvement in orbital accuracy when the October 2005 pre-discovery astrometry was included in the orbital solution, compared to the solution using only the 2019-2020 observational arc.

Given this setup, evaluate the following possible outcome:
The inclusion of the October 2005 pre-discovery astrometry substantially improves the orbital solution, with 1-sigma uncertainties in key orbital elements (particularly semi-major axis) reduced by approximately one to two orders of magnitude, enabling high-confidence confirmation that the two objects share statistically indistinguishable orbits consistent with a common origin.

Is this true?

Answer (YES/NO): NO